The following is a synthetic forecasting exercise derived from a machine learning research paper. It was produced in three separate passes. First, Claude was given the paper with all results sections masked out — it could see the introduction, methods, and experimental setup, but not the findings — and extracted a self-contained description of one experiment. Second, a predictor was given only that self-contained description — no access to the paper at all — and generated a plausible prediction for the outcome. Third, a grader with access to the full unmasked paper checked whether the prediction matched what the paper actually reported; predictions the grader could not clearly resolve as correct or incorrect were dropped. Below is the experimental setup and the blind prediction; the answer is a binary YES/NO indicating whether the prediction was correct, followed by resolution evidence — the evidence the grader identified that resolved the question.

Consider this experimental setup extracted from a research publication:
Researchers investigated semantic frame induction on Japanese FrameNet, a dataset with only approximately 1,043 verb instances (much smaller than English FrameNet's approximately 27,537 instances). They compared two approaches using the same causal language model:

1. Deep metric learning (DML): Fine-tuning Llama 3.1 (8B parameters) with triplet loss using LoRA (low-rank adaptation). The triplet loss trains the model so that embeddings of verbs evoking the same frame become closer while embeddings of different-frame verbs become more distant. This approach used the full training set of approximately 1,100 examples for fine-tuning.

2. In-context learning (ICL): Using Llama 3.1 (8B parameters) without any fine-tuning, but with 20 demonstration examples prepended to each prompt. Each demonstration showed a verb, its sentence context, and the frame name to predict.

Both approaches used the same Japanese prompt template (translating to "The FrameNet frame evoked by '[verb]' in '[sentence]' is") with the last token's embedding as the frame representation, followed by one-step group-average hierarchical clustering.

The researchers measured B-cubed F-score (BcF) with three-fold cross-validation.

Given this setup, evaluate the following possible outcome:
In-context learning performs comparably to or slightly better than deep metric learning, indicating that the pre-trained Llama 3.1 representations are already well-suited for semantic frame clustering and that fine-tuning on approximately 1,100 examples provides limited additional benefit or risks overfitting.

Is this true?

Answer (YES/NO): YES